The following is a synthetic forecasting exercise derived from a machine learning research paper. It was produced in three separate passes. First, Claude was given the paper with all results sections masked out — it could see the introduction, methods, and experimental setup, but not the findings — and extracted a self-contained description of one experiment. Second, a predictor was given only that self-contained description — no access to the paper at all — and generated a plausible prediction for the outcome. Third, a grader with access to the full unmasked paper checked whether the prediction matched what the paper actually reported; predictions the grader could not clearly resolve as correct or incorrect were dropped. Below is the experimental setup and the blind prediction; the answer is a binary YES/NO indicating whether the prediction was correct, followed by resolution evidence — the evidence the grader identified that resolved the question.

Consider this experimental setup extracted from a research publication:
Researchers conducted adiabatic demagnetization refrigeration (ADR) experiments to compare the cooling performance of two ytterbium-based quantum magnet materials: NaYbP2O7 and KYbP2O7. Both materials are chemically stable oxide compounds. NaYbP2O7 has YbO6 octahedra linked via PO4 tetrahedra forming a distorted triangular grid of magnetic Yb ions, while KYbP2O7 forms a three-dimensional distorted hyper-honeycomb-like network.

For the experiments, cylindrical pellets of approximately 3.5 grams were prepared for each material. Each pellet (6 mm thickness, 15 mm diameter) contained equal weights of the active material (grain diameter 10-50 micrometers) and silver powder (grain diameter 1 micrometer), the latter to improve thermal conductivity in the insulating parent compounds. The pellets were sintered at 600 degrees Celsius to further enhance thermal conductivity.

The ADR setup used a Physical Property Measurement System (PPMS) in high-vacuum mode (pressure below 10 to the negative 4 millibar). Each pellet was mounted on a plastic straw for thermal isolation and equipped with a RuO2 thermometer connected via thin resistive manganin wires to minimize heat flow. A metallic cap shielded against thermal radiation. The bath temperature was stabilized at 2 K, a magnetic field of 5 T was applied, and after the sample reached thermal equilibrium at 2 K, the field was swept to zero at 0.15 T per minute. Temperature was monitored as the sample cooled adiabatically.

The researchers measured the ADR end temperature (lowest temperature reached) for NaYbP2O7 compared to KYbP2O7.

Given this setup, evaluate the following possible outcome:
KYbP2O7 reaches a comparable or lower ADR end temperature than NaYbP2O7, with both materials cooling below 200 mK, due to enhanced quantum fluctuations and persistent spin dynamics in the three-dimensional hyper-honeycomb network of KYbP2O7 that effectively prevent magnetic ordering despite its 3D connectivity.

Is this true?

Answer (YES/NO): YES